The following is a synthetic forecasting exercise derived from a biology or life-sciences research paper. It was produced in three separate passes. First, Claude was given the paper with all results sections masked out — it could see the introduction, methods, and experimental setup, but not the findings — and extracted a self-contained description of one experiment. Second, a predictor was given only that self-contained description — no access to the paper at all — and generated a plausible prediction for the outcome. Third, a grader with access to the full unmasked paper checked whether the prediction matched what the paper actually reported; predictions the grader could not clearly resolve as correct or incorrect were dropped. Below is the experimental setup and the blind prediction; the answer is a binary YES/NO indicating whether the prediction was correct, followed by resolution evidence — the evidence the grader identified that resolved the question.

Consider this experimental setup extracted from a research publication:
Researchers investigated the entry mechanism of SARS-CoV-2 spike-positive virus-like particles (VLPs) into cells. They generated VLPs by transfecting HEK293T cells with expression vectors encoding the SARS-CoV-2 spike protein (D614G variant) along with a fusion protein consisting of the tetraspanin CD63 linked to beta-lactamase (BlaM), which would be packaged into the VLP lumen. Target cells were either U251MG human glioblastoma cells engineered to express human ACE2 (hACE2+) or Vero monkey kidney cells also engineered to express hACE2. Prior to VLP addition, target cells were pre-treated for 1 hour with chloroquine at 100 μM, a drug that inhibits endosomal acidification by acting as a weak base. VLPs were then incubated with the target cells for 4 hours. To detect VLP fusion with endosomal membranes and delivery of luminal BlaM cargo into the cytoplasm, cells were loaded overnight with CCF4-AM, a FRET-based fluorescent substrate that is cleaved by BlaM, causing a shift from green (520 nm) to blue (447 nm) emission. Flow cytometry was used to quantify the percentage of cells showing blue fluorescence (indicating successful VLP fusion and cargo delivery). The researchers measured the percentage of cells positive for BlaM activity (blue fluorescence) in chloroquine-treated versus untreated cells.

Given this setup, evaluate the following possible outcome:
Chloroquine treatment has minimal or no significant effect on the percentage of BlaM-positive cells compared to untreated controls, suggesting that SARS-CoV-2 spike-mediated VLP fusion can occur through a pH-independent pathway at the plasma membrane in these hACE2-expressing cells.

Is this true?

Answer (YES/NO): NO